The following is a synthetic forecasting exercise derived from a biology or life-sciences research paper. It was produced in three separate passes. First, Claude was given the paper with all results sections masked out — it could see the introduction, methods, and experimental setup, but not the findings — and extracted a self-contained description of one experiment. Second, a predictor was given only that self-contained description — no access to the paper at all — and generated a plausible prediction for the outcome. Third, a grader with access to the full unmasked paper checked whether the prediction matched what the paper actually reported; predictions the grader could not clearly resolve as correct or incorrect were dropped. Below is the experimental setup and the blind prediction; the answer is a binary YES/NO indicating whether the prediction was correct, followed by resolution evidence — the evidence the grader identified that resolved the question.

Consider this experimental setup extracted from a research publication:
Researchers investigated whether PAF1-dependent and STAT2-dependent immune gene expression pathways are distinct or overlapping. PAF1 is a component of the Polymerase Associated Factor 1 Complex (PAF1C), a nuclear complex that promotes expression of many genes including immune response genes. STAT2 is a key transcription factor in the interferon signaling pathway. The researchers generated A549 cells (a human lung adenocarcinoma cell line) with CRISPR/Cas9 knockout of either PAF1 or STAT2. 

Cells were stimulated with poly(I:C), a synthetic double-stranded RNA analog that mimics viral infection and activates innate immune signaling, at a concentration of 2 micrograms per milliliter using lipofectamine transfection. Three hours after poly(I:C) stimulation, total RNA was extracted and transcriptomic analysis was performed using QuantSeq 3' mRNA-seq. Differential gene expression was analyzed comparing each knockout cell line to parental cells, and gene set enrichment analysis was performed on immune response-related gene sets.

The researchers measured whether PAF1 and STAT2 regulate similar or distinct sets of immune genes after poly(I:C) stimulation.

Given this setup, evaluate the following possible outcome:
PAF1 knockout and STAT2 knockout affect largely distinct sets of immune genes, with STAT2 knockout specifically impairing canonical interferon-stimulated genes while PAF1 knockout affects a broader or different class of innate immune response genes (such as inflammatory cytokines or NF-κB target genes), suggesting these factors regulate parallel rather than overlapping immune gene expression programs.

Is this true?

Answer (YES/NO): YES